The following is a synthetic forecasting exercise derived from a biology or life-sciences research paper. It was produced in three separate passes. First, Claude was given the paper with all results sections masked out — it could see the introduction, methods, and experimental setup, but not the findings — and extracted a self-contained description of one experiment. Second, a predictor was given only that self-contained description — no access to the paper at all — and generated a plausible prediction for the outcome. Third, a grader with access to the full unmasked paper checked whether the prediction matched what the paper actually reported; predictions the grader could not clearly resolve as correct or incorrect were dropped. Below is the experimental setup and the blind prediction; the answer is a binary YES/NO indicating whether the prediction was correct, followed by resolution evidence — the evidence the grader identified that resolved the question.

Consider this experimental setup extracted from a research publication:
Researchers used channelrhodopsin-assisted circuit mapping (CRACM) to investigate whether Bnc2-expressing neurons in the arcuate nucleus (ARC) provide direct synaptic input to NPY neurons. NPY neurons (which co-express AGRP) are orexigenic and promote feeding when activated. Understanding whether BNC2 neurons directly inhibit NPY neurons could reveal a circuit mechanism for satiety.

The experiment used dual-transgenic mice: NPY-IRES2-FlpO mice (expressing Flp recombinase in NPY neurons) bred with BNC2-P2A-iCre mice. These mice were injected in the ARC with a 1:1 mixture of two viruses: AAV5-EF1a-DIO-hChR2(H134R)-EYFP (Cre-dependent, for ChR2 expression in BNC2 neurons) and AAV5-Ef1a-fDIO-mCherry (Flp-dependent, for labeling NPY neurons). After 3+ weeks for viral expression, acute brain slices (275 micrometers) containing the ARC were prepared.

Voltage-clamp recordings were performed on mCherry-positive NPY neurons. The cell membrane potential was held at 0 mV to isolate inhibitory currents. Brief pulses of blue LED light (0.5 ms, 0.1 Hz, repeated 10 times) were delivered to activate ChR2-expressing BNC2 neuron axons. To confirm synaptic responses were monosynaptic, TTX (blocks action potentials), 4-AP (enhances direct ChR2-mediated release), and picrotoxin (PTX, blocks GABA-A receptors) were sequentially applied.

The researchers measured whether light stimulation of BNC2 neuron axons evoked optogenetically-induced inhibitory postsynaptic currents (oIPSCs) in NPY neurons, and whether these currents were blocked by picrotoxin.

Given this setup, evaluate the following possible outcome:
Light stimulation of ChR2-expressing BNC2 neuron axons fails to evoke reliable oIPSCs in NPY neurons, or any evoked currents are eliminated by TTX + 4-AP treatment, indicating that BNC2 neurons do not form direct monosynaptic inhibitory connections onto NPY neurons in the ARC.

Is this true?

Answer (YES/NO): NO